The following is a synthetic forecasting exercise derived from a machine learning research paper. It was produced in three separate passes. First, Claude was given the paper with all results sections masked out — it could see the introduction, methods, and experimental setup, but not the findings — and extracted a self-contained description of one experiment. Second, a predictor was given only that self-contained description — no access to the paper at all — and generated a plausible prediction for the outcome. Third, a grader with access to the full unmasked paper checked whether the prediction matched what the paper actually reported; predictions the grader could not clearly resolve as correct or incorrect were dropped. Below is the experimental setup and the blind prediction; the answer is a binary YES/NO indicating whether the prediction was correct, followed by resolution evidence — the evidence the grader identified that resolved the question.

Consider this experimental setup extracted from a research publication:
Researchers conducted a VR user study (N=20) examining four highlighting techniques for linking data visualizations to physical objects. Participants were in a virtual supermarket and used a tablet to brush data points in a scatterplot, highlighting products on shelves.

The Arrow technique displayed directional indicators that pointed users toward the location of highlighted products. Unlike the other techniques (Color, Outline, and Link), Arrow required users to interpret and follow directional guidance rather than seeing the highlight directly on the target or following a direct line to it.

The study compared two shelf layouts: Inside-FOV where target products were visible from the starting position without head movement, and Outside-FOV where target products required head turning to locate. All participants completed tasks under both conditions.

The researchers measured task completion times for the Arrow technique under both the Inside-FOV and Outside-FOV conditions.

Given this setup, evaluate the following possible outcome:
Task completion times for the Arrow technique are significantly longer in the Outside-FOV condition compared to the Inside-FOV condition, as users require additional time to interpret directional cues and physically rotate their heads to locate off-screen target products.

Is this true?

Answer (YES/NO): NO